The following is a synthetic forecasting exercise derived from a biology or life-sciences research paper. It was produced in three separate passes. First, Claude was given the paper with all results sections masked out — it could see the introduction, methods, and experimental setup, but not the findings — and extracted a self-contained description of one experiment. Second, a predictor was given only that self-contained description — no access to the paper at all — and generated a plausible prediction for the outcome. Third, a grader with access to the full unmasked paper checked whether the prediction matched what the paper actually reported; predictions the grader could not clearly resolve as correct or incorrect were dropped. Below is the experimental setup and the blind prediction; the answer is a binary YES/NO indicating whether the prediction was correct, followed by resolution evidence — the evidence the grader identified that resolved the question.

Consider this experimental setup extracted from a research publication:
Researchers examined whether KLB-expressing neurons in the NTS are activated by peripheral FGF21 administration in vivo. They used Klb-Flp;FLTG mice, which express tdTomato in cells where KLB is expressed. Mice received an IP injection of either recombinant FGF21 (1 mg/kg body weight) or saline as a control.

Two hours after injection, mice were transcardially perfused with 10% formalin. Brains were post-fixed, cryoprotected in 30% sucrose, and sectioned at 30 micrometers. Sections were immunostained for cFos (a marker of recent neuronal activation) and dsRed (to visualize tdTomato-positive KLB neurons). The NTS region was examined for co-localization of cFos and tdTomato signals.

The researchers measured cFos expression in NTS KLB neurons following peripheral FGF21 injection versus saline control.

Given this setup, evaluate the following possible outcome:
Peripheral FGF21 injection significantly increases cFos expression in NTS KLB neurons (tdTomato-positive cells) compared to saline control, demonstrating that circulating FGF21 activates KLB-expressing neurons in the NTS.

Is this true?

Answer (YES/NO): YES